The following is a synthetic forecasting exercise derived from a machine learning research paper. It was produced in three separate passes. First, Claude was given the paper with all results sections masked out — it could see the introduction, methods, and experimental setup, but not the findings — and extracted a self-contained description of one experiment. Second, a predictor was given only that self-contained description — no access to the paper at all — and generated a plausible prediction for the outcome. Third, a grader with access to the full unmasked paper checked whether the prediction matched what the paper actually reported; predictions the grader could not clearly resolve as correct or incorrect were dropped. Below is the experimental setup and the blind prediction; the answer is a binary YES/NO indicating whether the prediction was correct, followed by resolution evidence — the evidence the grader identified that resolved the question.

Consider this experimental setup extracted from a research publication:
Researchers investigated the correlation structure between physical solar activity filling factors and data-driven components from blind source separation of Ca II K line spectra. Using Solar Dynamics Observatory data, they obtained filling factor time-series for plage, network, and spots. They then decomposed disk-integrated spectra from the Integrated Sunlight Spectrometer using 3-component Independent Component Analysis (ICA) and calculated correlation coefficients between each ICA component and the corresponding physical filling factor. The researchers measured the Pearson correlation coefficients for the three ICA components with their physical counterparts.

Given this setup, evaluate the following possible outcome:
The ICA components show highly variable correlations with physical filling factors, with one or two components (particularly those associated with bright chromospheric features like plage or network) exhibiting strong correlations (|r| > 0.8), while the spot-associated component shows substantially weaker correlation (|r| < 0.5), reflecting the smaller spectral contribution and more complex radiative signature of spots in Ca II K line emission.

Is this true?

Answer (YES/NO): NO